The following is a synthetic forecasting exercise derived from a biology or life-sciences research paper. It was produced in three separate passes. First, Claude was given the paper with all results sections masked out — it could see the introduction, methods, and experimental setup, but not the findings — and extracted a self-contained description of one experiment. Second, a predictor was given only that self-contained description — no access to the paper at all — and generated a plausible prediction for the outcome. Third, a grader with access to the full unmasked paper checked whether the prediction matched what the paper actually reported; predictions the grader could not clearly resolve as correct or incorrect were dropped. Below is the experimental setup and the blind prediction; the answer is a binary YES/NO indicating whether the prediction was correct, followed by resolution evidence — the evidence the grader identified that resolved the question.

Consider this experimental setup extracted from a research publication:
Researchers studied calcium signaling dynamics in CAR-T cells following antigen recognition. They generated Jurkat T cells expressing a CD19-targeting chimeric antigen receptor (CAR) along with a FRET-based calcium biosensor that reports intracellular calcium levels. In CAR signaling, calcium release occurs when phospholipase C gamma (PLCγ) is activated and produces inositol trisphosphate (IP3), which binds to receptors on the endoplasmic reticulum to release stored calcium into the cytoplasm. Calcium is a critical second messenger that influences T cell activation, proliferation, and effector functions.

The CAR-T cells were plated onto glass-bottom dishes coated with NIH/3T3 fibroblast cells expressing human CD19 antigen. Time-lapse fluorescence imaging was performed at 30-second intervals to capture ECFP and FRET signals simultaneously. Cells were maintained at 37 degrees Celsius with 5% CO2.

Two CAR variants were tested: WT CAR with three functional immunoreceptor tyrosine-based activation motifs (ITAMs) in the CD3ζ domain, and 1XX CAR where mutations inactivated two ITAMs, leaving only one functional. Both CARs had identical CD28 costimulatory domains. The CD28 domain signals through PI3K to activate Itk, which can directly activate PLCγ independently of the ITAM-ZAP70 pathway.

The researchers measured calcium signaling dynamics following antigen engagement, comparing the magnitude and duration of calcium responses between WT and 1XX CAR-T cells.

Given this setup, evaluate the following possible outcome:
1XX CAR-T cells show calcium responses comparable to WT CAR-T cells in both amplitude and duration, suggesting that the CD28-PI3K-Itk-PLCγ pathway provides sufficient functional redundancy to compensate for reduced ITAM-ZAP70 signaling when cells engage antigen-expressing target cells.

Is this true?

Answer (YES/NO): NO